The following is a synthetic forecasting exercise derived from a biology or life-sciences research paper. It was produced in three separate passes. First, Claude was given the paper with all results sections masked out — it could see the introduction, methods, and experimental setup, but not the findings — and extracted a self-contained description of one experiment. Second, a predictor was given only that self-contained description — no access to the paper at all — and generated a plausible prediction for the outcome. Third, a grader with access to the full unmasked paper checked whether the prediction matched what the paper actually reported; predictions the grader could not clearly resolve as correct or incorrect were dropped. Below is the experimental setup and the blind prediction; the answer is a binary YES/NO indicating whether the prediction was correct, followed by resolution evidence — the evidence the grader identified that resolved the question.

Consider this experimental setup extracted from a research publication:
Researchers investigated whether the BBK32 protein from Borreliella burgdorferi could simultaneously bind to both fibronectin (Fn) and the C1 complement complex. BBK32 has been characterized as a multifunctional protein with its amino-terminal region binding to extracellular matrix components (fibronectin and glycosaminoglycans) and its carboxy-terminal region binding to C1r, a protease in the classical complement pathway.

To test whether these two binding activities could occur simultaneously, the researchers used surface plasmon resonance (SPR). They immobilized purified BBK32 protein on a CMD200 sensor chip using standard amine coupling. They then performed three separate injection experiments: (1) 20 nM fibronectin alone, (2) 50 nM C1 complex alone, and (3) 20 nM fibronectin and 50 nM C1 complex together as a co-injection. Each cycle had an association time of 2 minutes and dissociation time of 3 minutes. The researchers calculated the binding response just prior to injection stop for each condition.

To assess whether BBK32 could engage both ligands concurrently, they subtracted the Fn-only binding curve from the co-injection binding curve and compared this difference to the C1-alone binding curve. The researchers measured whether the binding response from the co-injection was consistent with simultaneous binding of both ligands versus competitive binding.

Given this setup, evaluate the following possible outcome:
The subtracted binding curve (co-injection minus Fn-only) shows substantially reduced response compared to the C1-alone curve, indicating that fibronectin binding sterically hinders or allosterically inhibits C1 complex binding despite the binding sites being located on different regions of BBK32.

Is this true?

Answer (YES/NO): NO